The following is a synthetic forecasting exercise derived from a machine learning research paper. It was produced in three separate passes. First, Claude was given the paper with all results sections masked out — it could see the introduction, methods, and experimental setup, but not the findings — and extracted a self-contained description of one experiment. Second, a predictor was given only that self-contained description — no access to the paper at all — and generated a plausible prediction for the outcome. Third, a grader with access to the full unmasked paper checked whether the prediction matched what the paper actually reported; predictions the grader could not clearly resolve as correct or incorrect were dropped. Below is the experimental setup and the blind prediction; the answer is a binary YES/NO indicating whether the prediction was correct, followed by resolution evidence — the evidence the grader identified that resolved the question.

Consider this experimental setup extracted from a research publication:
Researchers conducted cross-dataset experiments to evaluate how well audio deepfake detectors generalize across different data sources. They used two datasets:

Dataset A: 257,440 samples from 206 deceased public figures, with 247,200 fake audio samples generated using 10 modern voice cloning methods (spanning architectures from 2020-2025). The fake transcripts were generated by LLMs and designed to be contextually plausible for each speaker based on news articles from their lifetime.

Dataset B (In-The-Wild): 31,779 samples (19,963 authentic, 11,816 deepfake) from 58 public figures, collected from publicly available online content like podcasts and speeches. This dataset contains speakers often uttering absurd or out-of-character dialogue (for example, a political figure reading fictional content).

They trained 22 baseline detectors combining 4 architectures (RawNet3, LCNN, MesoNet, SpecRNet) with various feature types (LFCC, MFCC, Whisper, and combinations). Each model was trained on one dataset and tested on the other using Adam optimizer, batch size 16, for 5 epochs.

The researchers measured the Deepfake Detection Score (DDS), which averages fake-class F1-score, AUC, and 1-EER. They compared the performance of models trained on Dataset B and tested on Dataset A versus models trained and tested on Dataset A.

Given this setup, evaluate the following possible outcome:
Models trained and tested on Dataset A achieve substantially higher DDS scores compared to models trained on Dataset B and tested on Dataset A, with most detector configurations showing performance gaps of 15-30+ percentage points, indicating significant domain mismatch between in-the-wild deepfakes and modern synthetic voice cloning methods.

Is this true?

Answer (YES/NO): YES